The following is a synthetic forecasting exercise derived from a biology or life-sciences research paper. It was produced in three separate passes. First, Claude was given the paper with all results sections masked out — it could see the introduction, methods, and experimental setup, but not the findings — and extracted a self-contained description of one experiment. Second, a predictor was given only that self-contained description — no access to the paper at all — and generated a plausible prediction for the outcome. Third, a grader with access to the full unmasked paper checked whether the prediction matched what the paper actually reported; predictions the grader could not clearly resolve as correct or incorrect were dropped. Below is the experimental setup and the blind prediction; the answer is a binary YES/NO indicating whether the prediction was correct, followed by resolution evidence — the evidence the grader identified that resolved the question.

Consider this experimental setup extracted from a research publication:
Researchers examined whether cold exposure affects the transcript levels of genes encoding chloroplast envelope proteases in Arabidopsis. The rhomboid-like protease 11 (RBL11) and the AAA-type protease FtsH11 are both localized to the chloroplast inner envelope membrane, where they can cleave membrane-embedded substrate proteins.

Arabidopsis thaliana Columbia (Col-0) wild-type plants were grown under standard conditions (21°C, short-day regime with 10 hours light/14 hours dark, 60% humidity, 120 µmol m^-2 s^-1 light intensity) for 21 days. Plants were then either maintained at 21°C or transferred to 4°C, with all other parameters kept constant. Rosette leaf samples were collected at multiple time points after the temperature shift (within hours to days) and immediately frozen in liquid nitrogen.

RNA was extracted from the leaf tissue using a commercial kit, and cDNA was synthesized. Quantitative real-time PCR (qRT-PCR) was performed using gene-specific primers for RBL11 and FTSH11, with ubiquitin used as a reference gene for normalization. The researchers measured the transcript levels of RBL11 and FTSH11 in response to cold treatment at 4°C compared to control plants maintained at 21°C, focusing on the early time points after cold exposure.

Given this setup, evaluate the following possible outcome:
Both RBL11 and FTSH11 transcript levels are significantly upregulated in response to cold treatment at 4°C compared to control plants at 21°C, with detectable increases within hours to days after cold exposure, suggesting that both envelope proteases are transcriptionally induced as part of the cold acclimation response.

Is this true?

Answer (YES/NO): YES